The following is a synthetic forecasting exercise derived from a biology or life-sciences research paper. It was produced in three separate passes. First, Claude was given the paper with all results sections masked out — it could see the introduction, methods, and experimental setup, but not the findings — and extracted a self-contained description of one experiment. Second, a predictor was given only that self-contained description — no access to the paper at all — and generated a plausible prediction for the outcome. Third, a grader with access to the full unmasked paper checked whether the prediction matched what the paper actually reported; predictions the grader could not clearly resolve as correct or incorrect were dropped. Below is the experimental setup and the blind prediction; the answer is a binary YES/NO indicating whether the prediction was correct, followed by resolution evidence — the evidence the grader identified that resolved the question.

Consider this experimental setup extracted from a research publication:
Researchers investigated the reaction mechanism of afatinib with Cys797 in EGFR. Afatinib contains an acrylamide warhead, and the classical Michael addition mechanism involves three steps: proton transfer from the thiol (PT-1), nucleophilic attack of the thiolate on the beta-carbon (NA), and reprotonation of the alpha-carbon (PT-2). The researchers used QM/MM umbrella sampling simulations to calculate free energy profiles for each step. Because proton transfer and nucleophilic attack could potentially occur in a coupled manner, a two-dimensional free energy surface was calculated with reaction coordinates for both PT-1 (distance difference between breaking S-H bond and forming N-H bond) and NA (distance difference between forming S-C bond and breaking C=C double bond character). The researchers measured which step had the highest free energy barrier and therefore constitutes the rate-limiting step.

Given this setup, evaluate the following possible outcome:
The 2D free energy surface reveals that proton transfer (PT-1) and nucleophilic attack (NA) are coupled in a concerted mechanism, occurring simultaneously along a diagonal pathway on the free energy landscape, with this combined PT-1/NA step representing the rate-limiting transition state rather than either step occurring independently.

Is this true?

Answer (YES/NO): NO